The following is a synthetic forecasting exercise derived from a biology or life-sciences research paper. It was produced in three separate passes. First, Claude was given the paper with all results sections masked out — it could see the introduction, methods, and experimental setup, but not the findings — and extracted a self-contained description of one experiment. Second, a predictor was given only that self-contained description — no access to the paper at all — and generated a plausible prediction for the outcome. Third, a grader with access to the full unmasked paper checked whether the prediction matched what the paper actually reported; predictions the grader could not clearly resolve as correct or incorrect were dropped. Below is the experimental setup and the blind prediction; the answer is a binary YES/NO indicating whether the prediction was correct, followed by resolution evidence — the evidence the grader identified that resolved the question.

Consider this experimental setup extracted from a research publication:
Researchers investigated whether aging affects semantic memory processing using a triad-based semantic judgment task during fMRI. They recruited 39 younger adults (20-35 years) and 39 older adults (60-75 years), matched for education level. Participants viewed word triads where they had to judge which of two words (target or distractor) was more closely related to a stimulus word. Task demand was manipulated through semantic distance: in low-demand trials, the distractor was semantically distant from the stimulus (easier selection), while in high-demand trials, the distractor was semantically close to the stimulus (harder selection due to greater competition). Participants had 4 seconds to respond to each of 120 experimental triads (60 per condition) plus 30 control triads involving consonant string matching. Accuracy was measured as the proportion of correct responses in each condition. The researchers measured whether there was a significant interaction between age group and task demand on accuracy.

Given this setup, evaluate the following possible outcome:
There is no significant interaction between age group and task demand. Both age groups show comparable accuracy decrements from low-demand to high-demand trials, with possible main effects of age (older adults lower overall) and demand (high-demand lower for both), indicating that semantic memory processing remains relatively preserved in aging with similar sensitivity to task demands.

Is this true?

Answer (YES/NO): YES